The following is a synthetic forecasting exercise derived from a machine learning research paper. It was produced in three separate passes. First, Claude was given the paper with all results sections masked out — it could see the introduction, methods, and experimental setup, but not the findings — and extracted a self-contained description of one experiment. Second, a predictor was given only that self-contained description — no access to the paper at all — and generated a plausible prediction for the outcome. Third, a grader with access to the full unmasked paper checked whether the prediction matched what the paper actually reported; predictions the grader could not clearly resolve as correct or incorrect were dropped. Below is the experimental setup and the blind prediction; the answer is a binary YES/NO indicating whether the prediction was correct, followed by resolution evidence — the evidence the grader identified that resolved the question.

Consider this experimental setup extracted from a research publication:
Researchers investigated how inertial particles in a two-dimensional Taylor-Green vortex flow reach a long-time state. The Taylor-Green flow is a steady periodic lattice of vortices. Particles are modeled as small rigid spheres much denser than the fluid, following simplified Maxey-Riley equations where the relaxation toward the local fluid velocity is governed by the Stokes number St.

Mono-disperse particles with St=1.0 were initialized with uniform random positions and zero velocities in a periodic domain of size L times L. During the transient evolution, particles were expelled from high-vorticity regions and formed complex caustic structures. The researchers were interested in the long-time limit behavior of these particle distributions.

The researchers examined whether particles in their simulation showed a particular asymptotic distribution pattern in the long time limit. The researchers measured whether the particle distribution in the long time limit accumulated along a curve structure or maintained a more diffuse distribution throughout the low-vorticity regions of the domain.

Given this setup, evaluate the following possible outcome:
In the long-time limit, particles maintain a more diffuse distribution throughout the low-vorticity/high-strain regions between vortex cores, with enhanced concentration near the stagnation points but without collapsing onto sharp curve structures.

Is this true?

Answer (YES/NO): NO